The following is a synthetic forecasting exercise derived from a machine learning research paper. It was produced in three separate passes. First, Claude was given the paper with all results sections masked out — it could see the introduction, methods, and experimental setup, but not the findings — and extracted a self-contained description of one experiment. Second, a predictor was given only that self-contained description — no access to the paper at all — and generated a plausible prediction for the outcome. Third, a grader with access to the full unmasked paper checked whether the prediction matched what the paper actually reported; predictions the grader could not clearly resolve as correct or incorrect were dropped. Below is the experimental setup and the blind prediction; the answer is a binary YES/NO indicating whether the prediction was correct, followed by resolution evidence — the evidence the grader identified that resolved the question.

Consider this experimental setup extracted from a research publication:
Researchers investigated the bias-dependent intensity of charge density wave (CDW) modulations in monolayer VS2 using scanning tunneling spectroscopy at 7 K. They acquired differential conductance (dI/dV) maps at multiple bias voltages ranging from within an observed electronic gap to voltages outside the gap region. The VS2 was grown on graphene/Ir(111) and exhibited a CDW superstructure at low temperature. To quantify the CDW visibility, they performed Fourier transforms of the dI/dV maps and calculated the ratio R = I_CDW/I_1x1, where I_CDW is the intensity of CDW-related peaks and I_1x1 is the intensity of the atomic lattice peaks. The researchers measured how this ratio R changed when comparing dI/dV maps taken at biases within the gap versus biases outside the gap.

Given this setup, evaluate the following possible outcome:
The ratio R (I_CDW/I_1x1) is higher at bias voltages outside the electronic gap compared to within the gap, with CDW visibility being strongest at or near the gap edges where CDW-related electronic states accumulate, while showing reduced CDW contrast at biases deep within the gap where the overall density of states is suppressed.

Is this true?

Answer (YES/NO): NO